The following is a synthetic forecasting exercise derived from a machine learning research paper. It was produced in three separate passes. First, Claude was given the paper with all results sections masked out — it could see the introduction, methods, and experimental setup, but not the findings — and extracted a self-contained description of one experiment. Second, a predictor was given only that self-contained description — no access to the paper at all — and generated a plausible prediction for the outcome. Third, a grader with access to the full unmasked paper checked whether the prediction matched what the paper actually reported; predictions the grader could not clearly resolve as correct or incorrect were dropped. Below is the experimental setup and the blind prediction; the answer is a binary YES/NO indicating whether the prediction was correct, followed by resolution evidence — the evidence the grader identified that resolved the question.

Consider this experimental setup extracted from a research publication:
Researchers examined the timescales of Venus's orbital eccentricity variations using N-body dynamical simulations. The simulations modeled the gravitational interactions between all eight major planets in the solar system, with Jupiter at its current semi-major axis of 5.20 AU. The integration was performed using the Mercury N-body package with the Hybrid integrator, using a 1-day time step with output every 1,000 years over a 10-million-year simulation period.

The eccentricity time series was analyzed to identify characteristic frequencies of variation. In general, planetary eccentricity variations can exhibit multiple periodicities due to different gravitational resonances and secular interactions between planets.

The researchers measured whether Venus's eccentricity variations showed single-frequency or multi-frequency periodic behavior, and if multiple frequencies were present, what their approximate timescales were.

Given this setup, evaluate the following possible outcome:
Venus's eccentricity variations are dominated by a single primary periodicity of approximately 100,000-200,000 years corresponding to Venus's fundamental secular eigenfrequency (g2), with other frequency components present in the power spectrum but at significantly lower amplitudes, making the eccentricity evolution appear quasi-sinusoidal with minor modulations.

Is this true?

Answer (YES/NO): NO